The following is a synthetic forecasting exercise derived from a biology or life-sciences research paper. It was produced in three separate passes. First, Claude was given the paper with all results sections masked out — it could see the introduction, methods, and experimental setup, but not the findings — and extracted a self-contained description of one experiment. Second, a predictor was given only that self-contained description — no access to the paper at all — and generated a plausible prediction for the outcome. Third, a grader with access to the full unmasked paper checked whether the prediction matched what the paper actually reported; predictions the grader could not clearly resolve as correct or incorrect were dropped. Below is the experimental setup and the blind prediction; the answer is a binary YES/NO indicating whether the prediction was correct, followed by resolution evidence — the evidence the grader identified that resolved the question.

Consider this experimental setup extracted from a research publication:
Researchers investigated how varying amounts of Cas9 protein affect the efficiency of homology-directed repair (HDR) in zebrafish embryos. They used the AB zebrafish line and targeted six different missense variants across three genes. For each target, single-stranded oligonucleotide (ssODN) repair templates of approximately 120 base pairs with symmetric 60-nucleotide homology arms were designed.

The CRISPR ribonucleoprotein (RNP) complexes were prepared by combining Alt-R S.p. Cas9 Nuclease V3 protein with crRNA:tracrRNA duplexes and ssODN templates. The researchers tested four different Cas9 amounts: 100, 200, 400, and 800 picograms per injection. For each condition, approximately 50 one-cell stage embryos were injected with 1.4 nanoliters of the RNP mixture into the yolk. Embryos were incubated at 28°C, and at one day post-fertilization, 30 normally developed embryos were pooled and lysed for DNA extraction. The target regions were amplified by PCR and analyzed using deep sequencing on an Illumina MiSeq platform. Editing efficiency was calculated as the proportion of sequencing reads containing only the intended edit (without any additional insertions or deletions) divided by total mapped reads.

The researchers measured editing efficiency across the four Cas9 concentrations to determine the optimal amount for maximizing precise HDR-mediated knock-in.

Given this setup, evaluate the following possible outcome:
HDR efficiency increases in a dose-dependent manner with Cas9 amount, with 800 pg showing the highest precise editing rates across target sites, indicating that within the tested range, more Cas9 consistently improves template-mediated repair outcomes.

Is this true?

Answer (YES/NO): NO